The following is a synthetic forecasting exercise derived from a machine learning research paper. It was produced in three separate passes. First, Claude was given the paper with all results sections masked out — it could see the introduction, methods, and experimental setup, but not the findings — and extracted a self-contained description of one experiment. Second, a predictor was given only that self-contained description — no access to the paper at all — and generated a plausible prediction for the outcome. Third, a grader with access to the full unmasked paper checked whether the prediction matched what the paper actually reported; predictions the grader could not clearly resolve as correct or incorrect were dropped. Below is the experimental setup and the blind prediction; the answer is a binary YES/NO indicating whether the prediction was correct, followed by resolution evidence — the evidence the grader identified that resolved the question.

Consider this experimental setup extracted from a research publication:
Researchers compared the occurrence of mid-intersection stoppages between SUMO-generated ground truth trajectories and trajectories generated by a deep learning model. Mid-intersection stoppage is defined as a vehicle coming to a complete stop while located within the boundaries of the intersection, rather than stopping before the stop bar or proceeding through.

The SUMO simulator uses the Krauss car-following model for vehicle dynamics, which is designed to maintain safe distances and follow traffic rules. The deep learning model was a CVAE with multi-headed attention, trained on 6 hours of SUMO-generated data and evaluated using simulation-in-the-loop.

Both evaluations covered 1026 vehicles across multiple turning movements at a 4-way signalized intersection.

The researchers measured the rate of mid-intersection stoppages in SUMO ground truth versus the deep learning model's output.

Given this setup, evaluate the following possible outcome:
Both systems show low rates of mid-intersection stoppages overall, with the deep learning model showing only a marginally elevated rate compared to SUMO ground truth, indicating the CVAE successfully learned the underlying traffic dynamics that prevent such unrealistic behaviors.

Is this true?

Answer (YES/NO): NO